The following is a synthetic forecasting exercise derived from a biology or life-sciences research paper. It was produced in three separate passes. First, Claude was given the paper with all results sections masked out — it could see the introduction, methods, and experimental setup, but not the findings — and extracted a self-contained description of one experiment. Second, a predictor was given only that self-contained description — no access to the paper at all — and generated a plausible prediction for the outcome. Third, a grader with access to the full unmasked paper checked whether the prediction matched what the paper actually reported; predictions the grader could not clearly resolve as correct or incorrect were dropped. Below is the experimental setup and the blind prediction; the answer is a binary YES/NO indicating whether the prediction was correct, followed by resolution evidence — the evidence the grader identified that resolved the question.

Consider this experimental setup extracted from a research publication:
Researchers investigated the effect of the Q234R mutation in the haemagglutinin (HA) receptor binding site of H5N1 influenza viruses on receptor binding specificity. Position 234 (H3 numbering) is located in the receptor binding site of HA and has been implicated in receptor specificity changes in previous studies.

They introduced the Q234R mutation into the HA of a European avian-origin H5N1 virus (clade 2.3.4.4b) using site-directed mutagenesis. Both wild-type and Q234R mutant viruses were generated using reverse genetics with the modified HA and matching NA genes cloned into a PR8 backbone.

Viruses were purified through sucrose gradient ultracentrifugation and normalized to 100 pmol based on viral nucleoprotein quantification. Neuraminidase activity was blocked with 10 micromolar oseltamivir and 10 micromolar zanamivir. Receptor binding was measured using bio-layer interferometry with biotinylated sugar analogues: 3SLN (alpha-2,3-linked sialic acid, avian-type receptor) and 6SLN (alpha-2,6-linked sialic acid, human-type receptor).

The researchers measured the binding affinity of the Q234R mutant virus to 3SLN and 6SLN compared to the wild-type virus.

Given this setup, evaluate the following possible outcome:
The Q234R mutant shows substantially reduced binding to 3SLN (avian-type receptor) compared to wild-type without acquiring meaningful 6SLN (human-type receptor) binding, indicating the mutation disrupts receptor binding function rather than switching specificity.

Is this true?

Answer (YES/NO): NO